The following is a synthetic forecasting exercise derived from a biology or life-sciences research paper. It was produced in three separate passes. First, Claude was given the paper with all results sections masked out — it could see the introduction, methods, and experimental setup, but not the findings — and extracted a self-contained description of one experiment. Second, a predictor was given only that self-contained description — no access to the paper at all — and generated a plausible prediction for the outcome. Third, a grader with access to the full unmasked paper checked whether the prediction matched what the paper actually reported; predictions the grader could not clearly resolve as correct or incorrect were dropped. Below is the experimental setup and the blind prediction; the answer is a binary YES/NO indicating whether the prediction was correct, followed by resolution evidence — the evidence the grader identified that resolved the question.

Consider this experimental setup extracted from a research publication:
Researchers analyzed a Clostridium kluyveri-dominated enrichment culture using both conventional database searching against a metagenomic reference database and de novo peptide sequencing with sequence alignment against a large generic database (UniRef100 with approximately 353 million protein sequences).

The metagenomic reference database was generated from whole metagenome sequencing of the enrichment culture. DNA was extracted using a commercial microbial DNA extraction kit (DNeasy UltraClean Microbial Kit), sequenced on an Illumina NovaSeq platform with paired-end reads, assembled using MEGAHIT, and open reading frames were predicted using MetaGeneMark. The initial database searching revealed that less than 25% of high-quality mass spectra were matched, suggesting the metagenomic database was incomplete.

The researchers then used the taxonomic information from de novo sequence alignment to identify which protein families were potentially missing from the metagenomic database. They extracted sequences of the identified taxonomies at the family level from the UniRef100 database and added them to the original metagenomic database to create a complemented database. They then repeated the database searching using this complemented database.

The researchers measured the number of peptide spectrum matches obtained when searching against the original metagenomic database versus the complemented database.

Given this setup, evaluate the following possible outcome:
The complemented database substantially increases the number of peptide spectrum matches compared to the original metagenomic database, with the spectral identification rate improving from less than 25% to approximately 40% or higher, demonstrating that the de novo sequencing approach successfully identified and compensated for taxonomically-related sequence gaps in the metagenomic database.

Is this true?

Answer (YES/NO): YES